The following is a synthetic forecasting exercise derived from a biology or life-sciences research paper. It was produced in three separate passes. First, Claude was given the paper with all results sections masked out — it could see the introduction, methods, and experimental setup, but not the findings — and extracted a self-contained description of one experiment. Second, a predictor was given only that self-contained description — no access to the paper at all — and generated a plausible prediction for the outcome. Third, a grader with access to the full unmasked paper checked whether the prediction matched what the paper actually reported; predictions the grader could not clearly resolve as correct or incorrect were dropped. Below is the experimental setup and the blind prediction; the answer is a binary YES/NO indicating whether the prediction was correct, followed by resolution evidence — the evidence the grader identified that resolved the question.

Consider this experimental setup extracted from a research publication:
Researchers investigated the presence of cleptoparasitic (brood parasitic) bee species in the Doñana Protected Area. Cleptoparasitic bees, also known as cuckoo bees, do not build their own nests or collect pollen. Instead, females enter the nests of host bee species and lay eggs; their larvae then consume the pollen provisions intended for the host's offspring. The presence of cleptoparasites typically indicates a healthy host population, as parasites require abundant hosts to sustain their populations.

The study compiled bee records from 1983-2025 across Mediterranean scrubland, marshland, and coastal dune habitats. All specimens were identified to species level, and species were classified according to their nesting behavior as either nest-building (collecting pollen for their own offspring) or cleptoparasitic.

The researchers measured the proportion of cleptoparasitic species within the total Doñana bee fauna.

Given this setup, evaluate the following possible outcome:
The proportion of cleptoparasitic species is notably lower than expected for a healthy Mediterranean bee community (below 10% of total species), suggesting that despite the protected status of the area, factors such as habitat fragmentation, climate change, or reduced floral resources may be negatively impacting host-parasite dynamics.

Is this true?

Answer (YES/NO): NO